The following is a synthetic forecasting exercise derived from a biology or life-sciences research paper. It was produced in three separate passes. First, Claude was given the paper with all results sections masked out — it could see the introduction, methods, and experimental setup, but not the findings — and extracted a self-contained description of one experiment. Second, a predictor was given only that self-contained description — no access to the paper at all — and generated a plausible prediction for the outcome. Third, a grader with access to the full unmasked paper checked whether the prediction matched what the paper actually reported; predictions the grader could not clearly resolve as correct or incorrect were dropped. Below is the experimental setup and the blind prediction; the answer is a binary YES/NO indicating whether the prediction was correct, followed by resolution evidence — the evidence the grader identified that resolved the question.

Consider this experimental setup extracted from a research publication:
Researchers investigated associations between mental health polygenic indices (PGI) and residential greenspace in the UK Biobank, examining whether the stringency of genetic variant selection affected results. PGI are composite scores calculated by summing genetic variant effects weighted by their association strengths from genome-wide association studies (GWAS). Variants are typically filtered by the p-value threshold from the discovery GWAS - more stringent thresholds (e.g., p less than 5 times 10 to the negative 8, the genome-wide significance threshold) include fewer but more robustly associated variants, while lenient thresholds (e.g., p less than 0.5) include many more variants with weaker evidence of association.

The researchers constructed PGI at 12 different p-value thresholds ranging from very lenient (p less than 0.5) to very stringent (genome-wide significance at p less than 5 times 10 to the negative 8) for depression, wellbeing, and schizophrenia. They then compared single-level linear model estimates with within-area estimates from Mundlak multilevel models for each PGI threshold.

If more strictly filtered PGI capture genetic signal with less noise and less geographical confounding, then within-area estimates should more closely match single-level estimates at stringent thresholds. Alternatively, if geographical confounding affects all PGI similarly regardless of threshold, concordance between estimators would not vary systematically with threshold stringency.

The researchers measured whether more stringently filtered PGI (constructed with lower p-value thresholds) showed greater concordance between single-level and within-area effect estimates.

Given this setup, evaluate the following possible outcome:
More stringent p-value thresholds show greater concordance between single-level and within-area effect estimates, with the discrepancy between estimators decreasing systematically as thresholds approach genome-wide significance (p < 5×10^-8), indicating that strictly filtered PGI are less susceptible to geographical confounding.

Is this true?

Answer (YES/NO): YES